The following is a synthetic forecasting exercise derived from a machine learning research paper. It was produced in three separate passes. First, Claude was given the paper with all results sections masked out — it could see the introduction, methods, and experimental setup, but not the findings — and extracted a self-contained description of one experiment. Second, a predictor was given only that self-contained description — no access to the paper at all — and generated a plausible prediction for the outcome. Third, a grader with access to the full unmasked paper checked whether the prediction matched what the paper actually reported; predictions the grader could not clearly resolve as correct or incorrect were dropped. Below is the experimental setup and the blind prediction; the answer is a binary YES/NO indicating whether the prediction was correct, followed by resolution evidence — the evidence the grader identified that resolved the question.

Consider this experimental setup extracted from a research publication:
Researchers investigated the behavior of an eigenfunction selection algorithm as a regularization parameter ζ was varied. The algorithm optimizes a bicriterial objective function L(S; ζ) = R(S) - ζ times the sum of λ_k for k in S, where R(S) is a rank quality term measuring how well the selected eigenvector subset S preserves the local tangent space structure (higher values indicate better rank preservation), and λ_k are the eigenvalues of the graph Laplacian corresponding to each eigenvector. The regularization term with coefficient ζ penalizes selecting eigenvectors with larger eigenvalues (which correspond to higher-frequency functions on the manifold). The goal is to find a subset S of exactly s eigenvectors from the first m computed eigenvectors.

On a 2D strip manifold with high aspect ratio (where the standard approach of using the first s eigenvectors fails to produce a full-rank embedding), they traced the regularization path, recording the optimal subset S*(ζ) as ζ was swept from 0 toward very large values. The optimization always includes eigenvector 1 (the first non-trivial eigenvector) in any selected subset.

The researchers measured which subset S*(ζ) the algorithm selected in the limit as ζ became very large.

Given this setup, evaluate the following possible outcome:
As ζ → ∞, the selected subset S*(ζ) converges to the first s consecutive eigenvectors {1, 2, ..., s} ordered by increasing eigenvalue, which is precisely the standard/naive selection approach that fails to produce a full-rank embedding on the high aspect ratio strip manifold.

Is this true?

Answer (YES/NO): YES